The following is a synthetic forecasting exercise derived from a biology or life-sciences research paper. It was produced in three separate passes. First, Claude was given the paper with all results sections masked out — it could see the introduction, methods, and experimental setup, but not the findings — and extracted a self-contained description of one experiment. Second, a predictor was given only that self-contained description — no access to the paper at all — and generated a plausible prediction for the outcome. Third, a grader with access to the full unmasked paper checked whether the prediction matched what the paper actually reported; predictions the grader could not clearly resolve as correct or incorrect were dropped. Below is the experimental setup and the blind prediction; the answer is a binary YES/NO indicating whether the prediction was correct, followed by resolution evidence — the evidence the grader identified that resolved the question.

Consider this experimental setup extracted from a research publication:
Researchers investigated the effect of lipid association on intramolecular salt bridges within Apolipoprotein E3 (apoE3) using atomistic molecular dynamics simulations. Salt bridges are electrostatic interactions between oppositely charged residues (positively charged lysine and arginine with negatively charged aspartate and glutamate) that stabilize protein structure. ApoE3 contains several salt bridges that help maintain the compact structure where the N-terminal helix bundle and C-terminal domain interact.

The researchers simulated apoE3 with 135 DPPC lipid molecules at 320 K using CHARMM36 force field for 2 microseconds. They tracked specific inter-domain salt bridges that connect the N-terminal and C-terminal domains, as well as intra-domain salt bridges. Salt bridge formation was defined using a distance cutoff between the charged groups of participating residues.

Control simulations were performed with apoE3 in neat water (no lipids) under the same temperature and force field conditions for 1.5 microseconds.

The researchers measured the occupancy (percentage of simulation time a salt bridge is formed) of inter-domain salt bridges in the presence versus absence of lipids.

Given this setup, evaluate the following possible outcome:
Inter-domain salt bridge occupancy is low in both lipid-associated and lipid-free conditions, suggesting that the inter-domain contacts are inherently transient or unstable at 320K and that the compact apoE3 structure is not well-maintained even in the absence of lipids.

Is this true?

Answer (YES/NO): NO